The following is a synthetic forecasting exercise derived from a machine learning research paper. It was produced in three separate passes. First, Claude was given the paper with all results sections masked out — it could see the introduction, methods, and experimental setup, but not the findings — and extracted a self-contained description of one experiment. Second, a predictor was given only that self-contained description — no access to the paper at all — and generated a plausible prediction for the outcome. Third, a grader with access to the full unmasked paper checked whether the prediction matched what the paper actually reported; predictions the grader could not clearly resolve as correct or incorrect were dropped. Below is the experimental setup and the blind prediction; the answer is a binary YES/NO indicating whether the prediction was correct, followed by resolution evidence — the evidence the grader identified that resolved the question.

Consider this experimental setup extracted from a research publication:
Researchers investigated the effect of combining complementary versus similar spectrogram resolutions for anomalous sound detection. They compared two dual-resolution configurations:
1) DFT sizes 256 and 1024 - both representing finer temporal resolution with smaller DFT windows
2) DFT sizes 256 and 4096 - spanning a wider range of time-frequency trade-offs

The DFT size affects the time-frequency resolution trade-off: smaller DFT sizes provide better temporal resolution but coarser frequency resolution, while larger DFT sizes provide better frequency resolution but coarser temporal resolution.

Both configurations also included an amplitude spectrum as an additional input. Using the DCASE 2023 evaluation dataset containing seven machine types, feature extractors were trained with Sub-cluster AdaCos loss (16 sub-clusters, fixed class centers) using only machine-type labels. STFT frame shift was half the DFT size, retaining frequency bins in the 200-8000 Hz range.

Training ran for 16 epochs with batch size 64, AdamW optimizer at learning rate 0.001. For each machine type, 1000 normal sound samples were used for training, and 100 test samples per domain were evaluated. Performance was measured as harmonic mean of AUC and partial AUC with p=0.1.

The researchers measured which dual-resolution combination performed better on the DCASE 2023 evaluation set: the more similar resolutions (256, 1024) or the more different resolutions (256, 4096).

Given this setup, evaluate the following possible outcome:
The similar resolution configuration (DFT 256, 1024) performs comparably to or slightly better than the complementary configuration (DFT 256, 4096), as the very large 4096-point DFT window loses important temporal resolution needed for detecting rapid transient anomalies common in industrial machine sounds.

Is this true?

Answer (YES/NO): YES